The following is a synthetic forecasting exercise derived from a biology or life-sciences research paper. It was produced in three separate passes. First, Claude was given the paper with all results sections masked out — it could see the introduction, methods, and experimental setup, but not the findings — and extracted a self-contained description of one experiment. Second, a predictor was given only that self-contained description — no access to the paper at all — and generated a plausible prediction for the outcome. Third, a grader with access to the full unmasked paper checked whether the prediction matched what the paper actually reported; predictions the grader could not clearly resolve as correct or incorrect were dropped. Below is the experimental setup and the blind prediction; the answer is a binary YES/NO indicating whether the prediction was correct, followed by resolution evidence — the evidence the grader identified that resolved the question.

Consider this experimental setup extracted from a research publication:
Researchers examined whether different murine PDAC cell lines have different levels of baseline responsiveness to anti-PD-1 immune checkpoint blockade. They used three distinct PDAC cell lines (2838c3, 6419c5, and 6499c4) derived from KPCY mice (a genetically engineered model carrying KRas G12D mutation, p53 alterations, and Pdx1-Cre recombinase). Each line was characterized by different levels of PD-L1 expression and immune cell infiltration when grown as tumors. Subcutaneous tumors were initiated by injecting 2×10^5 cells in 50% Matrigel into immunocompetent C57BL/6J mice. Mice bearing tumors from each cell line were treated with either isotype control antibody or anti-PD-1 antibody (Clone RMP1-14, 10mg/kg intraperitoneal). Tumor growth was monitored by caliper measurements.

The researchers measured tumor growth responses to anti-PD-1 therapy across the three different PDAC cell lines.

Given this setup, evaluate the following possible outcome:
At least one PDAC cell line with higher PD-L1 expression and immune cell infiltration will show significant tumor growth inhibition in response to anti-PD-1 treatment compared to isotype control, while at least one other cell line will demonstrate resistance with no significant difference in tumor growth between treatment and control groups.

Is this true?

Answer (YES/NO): YES